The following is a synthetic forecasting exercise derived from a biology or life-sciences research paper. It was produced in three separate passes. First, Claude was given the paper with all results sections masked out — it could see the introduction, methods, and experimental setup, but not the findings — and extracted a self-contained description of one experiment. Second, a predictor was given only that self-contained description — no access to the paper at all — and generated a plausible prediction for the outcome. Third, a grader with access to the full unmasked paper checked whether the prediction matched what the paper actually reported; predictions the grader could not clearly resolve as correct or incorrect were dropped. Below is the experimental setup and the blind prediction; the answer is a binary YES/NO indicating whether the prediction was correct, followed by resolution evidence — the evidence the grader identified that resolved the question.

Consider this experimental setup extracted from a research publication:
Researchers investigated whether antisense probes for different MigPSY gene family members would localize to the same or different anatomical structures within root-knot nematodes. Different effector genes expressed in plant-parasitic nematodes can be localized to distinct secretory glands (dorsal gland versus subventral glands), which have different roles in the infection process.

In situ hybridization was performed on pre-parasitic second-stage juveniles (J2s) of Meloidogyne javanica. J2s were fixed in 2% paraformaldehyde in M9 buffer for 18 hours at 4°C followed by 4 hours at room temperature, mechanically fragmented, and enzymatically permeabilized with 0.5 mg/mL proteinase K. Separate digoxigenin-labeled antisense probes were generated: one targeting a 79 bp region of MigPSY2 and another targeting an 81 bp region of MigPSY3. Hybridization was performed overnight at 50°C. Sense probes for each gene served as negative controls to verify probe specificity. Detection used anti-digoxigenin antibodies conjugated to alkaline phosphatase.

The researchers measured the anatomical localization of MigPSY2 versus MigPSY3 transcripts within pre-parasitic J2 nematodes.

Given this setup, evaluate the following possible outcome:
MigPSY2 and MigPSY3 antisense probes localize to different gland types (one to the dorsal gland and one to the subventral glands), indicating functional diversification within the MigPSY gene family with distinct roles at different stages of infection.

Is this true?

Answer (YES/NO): NO